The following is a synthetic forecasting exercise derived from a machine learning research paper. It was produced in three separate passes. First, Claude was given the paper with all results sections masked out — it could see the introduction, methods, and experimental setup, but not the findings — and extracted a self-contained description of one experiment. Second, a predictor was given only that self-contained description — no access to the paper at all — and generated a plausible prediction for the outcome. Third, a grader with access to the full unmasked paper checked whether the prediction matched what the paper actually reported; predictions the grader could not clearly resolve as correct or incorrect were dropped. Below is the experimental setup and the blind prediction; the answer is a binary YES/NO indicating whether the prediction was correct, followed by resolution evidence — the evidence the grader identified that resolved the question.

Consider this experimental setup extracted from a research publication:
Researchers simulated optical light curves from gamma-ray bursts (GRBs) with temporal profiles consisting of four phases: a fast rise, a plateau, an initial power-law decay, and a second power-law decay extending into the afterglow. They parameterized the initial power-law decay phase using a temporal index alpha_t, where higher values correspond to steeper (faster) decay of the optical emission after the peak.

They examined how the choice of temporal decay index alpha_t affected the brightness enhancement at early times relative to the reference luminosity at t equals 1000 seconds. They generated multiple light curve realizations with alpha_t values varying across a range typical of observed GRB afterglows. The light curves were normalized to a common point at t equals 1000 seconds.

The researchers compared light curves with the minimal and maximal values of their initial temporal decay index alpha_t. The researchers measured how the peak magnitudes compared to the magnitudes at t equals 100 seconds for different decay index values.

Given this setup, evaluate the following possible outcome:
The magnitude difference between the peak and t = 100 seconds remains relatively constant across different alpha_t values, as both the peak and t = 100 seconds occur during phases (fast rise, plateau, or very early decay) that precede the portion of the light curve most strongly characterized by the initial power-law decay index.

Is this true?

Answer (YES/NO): NO